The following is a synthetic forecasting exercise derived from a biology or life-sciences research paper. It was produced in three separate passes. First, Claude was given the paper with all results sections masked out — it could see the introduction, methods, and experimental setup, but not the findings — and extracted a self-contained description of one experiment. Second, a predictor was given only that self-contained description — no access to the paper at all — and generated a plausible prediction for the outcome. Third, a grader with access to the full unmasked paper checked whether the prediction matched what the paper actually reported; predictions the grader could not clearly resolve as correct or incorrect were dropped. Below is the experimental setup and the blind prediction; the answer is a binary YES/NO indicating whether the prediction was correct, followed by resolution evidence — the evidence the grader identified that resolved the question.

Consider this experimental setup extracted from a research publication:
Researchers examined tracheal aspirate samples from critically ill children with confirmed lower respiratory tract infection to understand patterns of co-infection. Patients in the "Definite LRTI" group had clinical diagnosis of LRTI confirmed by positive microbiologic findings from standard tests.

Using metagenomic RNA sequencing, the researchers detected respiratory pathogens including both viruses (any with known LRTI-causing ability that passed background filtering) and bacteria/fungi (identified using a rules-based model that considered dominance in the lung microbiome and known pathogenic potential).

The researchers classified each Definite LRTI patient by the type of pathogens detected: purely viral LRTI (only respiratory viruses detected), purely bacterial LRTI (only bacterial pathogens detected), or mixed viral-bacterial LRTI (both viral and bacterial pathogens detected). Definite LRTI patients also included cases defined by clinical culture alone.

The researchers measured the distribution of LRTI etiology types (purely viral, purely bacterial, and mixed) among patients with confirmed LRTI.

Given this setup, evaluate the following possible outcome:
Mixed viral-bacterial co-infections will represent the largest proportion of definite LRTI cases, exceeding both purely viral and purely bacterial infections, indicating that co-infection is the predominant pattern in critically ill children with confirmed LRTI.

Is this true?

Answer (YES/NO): YES